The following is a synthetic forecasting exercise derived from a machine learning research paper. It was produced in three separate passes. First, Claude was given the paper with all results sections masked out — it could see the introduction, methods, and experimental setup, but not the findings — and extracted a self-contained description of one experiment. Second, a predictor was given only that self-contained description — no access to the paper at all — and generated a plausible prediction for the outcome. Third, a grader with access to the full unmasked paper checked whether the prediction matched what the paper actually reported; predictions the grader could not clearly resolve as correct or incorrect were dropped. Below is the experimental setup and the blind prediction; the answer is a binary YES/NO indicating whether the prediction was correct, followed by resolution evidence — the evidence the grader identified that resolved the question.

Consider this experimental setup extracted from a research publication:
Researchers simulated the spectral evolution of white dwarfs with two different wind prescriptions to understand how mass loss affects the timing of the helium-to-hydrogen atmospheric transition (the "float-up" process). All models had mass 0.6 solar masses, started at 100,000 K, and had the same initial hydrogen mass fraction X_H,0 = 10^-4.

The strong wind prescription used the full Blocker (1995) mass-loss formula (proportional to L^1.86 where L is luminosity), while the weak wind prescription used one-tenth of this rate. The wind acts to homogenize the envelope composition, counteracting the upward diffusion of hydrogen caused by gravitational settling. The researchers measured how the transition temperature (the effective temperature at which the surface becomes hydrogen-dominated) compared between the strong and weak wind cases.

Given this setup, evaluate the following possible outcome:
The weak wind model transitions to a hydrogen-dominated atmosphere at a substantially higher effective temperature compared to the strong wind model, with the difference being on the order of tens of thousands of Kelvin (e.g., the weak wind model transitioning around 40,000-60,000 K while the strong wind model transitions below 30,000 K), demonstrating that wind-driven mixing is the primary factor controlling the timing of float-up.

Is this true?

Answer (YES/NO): NO